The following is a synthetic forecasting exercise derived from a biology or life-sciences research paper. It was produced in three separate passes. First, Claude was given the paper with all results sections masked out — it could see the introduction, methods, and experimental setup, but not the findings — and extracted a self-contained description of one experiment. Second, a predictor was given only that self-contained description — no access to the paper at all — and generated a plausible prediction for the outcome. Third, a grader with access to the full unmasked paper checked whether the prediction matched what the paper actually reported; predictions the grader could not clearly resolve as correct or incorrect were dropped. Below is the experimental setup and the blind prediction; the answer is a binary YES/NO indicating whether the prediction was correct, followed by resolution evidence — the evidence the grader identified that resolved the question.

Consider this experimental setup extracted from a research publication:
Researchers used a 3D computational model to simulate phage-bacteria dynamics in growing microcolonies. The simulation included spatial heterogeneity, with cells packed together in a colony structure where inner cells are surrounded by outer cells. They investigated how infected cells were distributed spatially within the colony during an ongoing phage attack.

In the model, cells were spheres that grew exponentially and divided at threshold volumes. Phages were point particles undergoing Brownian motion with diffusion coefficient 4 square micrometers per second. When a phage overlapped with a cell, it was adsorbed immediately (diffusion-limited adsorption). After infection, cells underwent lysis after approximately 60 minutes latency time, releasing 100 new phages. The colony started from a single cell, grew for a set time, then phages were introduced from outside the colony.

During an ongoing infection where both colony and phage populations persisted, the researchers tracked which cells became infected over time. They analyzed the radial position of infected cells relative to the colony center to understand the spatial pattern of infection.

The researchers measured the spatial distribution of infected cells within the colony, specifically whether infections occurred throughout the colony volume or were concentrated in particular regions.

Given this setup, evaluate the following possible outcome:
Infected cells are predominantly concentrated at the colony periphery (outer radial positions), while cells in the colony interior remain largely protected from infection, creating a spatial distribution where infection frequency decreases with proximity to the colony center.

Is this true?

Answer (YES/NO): YES